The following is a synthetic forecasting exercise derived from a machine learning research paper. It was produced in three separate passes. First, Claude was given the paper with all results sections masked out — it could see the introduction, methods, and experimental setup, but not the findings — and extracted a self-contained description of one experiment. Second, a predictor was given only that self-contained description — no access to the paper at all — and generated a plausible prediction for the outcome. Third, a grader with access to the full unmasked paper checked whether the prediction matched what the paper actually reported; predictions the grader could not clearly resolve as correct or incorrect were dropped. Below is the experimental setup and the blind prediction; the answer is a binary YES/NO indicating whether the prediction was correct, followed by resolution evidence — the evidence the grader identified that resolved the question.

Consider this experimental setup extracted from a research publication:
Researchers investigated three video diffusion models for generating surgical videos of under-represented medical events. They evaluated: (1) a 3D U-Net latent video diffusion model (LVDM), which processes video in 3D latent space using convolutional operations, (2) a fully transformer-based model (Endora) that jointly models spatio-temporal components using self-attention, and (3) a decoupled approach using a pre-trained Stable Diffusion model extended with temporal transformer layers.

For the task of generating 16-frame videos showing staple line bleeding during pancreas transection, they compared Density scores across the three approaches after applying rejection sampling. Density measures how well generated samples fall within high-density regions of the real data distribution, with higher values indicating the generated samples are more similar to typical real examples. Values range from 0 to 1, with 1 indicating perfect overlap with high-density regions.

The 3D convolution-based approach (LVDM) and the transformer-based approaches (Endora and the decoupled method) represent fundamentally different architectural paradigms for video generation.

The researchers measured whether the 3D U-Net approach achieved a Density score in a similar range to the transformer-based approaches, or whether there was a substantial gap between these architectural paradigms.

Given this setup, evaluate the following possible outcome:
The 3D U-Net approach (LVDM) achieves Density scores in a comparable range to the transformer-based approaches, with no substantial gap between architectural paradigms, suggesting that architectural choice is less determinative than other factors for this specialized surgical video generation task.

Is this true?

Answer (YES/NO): NO